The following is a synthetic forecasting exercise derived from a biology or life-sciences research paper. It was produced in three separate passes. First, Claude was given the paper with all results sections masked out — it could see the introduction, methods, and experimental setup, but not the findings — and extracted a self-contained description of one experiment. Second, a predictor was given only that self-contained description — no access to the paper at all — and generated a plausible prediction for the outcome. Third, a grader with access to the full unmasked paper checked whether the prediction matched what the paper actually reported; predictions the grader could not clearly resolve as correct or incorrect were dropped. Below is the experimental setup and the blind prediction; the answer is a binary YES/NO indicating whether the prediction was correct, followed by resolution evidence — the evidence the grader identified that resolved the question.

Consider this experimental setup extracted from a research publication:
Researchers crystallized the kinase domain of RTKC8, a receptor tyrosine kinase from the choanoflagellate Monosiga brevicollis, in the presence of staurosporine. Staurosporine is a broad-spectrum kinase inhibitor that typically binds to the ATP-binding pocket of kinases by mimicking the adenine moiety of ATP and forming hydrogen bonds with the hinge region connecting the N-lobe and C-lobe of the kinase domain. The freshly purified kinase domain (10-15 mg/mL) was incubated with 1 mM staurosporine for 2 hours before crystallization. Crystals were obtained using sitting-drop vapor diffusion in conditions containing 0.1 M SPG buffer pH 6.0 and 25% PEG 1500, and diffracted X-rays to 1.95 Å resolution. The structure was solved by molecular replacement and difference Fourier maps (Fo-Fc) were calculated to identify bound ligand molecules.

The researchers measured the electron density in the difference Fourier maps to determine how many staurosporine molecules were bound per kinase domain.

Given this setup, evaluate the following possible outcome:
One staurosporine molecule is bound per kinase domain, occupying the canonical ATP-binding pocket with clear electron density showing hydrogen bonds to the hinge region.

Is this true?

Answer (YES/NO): NO